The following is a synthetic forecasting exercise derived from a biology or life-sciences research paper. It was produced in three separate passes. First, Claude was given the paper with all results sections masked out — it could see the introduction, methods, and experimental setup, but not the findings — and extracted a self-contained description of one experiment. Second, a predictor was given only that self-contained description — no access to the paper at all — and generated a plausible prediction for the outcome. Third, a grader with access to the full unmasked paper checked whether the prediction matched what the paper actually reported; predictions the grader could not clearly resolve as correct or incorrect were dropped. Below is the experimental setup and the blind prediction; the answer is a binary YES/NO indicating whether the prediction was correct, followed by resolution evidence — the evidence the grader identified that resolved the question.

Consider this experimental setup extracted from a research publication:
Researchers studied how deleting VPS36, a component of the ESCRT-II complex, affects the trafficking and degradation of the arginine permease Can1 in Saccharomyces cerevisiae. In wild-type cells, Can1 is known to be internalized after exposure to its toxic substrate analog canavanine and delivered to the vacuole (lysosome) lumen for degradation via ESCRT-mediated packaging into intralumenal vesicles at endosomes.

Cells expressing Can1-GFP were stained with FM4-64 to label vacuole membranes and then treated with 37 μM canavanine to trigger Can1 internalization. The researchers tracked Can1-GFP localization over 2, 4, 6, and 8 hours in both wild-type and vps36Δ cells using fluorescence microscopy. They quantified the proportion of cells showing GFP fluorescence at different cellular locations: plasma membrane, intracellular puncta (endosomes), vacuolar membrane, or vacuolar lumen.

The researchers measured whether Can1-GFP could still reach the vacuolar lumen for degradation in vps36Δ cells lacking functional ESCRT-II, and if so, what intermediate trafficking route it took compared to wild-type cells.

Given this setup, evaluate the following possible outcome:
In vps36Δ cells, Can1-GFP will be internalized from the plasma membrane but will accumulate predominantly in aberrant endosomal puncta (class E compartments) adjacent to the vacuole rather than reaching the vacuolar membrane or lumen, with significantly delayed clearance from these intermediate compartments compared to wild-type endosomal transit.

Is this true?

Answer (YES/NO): NO